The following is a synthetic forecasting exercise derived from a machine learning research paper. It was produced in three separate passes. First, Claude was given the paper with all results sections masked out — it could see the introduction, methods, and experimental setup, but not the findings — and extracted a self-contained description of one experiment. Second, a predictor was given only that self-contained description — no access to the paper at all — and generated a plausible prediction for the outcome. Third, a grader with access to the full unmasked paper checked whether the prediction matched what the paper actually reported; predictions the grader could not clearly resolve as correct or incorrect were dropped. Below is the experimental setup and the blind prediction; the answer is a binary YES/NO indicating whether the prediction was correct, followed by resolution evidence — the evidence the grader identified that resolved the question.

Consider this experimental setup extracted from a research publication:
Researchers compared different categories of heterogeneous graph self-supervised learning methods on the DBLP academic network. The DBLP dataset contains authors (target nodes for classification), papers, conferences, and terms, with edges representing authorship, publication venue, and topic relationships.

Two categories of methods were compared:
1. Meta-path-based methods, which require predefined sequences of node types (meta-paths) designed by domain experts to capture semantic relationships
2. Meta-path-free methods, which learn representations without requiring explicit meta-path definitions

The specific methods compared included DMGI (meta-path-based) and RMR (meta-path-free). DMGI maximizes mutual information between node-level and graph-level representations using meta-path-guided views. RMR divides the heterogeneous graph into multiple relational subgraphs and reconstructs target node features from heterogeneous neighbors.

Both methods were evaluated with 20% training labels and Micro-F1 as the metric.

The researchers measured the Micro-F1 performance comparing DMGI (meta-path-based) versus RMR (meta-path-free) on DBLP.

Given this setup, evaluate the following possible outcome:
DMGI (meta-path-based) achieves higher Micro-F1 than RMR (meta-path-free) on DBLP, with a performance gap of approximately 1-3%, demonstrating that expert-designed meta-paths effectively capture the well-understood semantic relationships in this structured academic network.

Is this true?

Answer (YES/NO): NO